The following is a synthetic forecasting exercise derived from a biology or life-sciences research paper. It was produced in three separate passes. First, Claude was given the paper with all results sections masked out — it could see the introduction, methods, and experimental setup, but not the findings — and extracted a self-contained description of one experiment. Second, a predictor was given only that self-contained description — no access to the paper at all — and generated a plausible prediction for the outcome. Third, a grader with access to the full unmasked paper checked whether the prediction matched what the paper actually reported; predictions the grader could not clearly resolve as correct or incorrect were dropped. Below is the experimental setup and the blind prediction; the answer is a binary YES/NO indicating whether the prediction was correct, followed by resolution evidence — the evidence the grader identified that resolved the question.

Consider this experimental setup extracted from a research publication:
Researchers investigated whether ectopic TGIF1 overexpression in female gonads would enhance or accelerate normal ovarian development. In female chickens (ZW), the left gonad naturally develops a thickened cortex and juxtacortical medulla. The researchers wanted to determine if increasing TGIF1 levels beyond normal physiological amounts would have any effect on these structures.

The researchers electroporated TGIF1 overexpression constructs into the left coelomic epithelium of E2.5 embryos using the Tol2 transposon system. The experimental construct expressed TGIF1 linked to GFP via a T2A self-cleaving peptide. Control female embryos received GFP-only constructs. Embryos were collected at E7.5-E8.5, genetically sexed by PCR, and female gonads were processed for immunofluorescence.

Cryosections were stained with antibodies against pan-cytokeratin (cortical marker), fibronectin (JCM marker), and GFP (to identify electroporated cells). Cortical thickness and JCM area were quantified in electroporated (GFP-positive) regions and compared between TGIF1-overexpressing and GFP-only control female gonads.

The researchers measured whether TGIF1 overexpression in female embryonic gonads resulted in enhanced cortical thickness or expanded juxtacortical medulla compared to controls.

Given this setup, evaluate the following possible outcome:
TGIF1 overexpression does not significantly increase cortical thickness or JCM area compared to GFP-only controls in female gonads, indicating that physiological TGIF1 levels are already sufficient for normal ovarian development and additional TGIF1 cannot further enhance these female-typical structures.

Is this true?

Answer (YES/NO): YES